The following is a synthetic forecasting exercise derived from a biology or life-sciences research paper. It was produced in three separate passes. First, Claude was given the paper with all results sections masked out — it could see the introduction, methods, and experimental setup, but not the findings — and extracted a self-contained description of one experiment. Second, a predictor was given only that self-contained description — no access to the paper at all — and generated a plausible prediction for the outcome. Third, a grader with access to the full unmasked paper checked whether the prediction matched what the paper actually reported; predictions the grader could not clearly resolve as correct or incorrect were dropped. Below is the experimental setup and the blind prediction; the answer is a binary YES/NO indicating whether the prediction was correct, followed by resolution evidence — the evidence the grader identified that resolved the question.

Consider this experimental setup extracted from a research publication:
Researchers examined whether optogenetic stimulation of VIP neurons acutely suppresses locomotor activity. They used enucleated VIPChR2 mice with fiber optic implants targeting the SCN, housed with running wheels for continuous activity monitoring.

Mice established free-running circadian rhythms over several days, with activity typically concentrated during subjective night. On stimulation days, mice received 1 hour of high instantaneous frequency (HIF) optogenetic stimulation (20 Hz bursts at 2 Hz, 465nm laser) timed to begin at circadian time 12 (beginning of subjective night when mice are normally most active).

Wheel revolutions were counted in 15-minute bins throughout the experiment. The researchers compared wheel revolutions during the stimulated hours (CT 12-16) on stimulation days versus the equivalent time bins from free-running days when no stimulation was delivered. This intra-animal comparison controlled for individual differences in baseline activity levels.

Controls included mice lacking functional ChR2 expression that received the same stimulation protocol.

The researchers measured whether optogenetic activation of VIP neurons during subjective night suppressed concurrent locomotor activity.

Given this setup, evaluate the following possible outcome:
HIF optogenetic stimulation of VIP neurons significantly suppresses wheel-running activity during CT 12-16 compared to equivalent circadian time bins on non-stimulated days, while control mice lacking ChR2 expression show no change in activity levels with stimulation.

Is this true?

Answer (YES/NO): YES